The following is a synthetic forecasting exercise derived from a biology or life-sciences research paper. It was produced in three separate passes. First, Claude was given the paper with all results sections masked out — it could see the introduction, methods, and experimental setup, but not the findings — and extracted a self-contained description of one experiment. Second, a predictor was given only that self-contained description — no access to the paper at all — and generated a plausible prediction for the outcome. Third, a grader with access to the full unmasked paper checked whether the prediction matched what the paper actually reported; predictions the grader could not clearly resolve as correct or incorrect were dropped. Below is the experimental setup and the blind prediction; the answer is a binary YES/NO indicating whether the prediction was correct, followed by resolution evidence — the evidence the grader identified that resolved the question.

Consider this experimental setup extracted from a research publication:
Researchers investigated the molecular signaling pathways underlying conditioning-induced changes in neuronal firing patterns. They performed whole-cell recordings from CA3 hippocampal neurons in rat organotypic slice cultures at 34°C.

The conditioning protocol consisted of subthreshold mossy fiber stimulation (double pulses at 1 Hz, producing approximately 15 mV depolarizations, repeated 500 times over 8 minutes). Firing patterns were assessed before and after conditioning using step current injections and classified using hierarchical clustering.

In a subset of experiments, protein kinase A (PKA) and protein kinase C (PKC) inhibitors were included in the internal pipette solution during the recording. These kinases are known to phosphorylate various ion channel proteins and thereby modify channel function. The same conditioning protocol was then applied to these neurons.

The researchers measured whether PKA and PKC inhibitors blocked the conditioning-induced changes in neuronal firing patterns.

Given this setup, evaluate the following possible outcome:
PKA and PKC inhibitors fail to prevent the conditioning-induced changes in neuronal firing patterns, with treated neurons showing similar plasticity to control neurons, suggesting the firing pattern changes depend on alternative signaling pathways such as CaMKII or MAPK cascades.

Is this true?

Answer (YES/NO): NO